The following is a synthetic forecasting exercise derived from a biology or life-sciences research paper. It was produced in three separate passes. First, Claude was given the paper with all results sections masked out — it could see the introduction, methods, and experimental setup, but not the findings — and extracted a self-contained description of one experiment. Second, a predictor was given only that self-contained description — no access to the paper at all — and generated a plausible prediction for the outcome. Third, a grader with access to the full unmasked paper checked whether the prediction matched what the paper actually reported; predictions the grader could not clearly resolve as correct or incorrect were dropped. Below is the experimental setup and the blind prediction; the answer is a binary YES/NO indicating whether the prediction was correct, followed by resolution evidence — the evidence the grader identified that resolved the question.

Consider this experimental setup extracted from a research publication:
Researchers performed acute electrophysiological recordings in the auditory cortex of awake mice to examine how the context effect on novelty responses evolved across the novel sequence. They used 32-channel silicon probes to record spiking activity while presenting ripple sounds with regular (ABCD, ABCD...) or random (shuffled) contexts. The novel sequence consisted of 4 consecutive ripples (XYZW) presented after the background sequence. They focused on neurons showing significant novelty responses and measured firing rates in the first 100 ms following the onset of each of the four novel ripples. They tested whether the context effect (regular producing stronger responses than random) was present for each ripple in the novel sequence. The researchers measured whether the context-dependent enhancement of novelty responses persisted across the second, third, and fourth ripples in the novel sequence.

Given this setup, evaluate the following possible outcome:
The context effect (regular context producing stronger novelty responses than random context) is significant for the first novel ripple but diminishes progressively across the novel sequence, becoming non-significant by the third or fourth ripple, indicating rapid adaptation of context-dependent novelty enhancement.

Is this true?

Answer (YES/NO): NO